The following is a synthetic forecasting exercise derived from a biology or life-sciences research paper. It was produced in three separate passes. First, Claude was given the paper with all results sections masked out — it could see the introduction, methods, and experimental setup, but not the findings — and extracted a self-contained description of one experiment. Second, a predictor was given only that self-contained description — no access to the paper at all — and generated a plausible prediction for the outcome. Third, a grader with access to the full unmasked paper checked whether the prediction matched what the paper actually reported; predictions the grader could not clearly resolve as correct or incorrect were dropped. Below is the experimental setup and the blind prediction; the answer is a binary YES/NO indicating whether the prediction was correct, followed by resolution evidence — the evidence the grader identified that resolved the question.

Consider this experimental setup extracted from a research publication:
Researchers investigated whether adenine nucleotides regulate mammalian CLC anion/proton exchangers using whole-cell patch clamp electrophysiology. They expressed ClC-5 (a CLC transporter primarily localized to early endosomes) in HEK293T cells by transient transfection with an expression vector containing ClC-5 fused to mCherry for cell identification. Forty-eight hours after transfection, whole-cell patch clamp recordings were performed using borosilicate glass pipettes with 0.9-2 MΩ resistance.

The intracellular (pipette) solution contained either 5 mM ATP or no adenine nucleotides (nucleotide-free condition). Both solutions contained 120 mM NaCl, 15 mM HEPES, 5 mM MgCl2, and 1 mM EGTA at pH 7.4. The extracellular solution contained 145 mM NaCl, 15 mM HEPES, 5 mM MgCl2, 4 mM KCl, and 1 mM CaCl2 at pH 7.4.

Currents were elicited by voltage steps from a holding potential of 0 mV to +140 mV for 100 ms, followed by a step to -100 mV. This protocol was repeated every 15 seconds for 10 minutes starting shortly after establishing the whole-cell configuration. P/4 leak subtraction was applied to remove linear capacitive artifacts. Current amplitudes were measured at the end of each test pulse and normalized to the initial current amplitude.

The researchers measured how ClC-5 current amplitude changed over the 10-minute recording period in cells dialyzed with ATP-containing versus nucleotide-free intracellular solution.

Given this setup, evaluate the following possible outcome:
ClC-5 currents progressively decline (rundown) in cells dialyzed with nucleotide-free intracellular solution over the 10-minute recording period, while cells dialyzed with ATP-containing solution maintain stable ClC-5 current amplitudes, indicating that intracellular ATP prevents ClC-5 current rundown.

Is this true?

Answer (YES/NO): NO